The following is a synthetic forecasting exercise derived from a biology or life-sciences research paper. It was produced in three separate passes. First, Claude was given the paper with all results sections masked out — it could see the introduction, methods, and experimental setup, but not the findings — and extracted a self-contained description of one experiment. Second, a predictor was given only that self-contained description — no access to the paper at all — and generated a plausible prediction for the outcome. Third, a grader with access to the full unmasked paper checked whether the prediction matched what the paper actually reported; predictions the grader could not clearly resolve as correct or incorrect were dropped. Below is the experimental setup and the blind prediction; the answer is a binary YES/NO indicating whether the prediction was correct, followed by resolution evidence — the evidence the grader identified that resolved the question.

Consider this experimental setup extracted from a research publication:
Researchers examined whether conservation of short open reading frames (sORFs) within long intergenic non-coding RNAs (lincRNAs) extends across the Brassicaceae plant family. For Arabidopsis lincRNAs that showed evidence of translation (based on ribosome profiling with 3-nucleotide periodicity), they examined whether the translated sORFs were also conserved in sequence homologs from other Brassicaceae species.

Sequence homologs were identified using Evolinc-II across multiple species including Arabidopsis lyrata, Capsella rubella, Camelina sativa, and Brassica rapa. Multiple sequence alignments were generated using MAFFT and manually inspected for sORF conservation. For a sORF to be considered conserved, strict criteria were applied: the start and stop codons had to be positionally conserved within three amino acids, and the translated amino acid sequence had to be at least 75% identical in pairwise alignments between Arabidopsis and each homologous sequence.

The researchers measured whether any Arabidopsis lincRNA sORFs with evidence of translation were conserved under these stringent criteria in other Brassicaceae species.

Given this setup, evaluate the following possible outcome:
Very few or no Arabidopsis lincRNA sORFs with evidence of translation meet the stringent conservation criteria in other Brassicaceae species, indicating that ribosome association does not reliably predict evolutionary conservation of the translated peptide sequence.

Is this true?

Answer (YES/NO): NO